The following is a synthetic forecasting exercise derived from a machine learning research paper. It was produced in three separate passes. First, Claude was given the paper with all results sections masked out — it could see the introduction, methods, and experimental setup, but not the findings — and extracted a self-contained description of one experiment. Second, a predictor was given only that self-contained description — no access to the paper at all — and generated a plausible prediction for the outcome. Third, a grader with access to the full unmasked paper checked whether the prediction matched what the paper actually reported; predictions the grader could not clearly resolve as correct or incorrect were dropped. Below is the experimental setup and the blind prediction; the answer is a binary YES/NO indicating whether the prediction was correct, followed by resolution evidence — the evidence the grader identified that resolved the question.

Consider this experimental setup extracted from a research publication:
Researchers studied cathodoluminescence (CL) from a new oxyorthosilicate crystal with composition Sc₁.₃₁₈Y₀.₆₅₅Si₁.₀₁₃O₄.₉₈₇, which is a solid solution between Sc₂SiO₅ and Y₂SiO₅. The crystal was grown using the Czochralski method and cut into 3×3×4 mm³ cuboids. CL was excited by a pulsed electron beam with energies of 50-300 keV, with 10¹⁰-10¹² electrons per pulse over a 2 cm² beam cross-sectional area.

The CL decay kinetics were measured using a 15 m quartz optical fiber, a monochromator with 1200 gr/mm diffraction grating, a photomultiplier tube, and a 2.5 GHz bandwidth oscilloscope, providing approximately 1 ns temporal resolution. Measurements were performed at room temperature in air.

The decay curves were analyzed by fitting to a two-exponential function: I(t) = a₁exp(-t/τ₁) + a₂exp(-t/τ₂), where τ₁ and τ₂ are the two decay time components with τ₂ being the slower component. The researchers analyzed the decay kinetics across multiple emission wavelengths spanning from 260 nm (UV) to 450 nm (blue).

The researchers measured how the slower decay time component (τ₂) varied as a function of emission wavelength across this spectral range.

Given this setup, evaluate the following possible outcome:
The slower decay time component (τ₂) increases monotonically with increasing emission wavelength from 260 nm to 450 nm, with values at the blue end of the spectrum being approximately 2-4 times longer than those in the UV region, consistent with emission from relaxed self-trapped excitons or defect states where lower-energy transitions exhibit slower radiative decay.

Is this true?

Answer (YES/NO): YES